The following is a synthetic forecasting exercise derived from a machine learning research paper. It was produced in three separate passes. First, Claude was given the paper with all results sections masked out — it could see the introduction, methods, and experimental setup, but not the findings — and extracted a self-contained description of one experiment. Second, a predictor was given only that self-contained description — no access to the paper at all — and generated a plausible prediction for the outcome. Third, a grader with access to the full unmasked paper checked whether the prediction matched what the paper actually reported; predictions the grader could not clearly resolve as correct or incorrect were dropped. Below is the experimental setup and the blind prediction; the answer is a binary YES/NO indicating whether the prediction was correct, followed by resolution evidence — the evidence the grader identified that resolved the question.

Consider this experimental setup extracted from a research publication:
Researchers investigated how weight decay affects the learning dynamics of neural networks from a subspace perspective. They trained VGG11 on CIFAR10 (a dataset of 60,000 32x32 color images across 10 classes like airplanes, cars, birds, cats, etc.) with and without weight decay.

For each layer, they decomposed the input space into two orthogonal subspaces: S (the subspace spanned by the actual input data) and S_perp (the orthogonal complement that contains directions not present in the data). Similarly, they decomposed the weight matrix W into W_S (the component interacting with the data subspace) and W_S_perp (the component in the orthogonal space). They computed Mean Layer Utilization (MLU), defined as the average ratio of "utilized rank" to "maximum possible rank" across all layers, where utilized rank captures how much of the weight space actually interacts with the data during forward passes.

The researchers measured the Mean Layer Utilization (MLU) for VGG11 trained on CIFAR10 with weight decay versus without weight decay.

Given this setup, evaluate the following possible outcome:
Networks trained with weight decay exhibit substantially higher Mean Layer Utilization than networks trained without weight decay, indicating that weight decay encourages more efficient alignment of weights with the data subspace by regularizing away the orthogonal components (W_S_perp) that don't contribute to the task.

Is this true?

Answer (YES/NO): NO